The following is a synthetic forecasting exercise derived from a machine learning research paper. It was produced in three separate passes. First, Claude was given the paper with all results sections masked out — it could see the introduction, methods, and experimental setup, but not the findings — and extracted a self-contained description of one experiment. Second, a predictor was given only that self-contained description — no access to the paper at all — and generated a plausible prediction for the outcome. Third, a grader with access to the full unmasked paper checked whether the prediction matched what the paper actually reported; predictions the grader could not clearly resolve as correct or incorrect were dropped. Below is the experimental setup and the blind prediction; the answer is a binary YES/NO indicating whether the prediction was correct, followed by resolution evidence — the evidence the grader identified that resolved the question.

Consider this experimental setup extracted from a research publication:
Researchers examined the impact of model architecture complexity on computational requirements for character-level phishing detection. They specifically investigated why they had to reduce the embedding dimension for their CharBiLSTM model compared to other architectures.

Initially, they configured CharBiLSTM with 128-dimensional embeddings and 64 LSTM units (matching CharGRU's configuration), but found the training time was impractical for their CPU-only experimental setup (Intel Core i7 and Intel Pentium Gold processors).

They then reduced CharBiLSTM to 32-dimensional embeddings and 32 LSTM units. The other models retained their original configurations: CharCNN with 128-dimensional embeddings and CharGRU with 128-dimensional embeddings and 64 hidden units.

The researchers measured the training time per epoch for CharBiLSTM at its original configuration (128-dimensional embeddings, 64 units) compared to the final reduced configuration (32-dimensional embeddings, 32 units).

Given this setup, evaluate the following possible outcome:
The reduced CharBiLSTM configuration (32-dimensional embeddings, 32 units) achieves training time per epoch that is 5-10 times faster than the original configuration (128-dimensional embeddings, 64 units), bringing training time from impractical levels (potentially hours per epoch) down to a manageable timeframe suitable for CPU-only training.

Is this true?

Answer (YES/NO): NO